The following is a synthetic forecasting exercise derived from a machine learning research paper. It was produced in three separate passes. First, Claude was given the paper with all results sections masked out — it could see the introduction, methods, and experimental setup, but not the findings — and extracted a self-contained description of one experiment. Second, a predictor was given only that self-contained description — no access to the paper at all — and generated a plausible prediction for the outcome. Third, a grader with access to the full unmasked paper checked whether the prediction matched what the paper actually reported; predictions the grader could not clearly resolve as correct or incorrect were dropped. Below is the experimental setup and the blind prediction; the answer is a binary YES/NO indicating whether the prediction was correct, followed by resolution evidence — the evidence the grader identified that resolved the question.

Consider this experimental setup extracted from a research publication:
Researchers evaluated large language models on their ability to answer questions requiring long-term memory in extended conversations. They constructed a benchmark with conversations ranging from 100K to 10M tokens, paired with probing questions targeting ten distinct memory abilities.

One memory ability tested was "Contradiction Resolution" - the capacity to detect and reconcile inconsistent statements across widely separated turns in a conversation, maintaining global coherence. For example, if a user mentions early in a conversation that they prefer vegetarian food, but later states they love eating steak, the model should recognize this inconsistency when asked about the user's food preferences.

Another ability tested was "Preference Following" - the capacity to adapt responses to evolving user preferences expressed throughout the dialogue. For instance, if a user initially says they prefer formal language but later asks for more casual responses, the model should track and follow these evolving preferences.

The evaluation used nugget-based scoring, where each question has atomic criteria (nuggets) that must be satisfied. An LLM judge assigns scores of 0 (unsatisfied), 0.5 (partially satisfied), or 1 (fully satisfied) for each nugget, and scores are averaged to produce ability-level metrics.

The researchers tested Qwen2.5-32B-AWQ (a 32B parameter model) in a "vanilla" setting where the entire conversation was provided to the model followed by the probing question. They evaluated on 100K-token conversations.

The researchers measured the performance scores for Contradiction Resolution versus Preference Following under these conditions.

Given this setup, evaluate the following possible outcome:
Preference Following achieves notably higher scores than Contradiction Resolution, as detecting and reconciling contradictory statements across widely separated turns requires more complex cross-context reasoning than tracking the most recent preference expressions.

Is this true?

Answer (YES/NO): YES